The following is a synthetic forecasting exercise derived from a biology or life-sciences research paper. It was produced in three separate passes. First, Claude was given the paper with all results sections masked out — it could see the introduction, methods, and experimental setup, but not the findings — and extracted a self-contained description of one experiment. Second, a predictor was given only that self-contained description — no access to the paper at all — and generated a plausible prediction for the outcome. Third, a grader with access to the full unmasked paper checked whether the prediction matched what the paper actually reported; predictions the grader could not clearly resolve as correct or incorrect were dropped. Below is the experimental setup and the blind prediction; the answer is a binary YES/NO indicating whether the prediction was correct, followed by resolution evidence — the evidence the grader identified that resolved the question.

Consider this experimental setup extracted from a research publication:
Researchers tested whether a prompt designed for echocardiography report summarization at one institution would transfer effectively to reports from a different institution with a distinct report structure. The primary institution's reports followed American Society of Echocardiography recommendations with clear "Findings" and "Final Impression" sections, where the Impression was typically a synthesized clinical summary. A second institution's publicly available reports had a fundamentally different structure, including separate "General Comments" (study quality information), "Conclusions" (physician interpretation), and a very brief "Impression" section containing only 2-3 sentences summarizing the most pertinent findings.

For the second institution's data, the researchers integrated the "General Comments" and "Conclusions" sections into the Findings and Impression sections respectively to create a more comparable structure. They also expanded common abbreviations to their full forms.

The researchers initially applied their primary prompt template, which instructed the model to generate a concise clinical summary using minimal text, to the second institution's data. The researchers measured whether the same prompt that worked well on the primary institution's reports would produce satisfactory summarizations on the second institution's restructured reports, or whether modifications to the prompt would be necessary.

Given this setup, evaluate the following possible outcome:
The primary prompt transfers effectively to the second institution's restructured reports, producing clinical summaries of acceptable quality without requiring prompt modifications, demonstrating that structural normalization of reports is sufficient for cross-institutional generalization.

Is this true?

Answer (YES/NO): NO